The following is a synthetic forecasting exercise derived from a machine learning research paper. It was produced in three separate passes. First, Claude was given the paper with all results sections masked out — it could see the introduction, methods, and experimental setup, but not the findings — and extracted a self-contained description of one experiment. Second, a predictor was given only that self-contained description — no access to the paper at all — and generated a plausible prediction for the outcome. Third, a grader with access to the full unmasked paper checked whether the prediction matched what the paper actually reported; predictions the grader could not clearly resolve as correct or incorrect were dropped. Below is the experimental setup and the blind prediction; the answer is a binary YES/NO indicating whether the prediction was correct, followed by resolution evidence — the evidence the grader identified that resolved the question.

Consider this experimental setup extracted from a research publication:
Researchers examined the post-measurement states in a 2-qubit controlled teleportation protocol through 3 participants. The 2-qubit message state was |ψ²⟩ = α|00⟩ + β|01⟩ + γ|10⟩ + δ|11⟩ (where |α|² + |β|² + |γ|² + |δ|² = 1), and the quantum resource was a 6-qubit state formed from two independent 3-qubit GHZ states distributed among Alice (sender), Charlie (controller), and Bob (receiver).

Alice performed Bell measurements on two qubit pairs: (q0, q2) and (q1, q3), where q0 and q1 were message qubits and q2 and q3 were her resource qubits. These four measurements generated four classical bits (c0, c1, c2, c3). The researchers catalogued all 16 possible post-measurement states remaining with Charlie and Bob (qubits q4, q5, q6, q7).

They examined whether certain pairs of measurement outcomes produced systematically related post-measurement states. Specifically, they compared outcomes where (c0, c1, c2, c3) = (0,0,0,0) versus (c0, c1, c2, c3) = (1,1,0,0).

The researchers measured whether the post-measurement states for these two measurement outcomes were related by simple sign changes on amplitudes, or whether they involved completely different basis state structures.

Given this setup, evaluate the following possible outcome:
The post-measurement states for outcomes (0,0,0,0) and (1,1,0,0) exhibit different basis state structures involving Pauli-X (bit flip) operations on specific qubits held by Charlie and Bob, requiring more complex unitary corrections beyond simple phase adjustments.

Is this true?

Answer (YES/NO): NO